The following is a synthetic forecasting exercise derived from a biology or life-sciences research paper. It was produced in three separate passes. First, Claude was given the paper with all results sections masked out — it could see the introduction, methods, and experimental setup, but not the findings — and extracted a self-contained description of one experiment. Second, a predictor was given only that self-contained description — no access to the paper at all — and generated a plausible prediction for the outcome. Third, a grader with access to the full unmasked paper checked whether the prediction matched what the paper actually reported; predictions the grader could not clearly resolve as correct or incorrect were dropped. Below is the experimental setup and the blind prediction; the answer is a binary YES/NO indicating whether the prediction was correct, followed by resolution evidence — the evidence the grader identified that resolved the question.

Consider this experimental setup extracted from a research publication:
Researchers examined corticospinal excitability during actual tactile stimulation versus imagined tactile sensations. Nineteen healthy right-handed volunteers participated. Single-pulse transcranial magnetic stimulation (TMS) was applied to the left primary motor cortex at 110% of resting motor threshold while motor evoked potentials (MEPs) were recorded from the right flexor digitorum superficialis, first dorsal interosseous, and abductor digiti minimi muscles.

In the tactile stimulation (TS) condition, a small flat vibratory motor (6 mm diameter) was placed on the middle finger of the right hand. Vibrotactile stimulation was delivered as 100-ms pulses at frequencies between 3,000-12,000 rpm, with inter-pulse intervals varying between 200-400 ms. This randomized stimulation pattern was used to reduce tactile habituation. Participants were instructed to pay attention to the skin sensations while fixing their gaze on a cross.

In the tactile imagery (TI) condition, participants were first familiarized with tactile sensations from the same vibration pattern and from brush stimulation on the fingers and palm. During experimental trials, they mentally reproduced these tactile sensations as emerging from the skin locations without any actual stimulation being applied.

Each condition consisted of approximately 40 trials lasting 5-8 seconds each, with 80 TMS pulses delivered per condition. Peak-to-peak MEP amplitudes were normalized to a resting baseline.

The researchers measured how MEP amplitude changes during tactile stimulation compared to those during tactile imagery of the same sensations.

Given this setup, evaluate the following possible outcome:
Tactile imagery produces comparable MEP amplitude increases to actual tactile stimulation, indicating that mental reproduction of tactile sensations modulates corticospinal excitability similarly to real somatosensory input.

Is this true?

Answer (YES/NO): NO